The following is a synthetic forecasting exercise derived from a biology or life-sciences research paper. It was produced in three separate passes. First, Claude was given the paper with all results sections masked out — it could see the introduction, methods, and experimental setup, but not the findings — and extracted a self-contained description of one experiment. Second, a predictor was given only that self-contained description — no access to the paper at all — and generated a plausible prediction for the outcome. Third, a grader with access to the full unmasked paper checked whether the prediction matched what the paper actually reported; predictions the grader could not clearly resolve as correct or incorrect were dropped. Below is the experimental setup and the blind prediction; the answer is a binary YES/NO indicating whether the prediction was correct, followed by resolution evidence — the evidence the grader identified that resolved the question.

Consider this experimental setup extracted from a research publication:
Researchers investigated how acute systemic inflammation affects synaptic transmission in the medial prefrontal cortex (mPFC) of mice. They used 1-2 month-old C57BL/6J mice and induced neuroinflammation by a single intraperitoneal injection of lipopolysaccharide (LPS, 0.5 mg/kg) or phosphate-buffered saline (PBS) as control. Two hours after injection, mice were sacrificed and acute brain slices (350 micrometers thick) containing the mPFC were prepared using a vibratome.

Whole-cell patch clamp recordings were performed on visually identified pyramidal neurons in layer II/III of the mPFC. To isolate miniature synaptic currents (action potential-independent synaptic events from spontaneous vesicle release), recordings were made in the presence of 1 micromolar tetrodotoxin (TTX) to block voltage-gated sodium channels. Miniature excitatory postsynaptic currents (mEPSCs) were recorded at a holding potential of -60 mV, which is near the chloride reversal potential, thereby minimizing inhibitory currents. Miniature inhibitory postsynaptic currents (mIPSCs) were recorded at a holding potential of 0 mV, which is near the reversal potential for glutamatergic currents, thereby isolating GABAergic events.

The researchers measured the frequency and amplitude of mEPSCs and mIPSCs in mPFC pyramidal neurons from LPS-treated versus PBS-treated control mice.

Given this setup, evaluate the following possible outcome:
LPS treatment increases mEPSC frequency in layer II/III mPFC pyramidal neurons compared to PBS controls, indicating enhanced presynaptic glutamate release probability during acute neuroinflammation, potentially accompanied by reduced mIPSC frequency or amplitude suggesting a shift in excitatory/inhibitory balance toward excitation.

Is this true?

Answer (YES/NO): NO